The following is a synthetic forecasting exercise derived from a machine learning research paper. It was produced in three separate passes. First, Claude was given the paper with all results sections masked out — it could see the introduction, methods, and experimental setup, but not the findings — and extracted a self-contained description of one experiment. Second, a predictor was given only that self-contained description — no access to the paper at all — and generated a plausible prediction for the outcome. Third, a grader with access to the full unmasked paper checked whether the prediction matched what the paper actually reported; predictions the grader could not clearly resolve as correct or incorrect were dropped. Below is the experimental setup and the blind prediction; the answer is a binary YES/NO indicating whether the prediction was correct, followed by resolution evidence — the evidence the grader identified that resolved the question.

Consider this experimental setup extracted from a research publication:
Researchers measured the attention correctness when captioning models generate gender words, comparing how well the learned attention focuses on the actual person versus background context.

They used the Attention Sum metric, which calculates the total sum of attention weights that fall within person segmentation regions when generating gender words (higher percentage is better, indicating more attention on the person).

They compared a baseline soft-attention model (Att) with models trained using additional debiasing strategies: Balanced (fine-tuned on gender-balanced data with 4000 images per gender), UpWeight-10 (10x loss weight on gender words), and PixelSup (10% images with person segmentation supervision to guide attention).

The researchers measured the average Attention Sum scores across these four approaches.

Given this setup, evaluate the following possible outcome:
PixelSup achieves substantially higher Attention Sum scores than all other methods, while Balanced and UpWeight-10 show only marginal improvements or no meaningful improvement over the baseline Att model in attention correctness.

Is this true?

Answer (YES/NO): YES